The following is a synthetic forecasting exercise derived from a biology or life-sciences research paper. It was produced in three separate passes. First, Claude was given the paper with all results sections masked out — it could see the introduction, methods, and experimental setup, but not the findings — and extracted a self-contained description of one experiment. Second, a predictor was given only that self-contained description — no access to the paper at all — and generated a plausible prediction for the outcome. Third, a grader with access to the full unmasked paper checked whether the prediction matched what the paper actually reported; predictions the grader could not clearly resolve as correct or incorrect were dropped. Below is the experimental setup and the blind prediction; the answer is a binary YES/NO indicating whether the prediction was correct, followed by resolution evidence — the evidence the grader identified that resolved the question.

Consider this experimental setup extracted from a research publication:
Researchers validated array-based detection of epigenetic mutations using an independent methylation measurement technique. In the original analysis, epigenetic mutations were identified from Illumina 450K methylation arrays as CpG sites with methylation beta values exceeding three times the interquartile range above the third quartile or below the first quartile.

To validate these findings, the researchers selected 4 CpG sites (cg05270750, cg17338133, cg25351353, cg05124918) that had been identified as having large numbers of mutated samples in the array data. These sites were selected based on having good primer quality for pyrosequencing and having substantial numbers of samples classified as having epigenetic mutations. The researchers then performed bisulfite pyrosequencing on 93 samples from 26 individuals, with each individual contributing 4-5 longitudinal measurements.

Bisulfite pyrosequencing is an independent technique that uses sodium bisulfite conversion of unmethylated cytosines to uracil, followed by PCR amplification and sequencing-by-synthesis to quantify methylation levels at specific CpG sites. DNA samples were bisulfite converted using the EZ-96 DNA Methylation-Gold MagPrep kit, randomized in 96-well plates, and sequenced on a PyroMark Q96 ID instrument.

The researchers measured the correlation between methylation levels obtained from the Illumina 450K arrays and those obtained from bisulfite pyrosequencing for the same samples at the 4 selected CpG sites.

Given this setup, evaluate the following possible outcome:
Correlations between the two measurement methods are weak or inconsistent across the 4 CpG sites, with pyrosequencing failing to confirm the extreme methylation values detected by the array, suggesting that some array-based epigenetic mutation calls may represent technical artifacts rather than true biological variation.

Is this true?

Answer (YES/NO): NO